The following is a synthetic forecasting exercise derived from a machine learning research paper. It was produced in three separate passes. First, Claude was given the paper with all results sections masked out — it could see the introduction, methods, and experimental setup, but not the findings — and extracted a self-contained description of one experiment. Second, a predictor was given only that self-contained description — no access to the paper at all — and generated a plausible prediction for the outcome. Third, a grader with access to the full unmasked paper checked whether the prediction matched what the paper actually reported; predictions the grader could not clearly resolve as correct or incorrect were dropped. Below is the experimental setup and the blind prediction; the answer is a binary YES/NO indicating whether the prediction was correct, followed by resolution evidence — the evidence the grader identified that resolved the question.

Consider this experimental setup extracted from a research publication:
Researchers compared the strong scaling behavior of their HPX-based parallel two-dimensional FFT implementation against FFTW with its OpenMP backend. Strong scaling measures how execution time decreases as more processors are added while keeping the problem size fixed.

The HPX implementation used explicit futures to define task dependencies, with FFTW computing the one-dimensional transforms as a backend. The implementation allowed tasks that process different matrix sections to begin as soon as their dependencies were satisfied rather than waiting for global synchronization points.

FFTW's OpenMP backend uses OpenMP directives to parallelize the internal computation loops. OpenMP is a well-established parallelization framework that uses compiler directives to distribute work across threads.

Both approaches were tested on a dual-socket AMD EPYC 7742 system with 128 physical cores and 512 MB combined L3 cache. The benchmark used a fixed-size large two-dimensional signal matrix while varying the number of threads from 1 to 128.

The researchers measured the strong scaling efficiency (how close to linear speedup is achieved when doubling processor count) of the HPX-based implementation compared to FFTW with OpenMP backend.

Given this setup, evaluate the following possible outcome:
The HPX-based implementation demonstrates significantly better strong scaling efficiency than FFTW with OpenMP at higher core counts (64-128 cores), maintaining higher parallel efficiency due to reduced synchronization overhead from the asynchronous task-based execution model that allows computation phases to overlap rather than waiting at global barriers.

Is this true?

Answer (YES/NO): NO